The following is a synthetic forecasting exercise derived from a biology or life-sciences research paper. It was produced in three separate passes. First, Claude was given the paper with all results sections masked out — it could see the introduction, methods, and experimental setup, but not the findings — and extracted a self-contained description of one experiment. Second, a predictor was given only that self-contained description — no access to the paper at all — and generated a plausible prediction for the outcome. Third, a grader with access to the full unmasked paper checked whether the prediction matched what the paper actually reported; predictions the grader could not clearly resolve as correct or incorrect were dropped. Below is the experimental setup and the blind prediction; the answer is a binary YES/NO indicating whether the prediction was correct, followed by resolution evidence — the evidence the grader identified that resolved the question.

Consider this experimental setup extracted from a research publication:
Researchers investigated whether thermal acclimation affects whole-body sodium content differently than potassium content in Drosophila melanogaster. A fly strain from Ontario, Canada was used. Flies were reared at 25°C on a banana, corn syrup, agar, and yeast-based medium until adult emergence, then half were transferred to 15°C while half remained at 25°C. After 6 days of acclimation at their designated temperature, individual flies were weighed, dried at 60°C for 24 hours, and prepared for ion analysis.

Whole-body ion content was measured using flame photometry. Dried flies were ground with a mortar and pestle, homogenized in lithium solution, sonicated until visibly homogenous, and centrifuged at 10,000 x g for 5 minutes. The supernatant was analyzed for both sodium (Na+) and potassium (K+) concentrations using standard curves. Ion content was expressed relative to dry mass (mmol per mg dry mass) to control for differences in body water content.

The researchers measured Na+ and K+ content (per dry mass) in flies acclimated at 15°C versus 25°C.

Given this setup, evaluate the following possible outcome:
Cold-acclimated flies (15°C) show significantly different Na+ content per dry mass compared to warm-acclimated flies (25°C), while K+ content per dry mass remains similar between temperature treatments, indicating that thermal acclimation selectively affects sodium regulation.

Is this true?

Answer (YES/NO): NO